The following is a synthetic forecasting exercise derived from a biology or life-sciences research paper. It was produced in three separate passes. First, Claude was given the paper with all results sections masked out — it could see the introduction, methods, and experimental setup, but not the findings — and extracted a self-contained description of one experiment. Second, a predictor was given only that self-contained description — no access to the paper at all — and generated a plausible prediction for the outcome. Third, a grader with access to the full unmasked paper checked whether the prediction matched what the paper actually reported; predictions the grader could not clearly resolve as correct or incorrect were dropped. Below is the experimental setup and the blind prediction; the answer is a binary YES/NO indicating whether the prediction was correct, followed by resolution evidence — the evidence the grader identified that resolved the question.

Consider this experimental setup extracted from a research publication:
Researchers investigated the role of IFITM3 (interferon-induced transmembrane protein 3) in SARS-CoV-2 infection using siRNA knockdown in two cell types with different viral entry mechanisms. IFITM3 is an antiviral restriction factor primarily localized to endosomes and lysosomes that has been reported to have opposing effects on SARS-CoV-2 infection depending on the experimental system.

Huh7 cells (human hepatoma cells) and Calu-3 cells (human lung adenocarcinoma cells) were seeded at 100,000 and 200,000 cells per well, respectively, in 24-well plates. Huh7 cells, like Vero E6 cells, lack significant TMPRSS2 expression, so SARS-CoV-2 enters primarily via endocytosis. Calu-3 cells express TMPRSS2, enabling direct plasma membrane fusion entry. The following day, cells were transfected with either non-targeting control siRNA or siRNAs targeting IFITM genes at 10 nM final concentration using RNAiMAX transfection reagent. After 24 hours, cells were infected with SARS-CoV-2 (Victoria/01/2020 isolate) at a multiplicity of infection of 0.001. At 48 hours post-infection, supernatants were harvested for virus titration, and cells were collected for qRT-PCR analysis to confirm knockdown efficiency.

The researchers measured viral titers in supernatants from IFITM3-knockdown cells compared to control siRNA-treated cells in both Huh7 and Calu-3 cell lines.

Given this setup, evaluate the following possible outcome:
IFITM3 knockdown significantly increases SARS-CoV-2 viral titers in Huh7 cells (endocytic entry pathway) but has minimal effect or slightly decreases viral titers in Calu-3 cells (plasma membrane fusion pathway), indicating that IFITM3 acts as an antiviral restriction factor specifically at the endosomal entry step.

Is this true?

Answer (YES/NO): YES